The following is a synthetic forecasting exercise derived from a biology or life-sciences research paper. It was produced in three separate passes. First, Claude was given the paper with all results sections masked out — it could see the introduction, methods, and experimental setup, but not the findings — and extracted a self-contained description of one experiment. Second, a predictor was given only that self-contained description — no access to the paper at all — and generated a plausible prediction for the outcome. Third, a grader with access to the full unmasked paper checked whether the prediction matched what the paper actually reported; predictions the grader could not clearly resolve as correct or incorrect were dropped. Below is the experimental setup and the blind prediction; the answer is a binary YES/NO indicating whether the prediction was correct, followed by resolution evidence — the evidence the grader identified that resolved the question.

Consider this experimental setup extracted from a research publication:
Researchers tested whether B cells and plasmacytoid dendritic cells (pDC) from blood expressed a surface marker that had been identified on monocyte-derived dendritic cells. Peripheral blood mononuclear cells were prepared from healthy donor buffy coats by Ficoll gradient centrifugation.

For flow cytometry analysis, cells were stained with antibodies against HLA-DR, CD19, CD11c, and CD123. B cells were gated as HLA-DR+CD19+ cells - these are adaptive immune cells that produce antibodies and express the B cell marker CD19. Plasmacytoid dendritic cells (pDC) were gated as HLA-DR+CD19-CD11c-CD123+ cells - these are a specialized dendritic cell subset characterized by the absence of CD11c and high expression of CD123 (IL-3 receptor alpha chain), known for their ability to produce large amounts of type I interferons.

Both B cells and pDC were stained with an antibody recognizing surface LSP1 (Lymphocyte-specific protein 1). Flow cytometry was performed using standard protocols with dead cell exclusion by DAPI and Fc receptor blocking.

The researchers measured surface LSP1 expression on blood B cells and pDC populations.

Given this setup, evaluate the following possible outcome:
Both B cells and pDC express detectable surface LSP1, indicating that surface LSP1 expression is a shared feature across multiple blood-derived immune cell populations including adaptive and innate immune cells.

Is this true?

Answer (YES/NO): NO